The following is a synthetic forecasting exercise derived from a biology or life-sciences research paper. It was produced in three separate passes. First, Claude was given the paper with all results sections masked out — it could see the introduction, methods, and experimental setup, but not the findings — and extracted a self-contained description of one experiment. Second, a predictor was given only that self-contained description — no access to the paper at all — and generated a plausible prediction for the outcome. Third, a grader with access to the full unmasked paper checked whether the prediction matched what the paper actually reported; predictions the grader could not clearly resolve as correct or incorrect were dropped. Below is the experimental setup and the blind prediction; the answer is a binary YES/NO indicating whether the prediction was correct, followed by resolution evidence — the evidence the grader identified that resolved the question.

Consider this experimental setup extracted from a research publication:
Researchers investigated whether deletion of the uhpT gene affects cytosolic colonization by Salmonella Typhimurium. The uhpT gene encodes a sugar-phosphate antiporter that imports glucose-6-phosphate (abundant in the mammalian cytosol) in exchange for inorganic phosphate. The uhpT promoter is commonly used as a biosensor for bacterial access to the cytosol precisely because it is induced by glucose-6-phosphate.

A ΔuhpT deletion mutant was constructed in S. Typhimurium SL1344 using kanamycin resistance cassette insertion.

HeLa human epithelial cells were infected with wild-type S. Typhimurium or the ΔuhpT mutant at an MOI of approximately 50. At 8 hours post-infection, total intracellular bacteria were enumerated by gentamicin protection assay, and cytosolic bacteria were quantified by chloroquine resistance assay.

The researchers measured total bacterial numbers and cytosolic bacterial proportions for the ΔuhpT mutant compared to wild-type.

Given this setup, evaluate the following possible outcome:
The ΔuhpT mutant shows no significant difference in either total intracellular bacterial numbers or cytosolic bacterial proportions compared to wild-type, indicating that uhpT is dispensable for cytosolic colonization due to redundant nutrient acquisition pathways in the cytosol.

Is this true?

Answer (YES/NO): YES